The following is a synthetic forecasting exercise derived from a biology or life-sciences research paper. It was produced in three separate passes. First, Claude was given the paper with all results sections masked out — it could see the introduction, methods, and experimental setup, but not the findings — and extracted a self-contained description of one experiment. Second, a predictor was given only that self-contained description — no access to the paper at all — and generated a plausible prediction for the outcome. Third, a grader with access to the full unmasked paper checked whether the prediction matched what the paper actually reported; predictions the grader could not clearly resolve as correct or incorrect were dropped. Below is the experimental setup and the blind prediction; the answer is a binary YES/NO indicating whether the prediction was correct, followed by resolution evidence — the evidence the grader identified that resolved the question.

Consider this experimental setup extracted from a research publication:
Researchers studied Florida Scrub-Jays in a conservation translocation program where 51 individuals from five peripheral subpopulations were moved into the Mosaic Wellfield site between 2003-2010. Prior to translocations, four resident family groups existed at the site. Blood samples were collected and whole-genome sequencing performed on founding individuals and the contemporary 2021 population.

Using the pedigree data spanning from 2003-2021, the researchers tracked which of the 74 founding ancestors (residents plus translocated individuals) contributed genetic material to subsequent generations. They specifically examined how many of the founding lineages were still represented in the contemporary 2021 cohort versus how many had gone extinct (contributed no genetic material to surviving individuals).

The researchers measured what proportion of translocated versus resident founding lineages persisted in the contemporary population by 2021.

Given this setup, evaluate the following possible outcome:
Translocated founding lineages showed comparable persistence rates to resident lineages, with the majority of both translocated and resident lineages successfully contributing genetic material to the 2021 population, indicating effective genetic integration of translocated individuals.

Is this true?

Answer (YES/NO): NO